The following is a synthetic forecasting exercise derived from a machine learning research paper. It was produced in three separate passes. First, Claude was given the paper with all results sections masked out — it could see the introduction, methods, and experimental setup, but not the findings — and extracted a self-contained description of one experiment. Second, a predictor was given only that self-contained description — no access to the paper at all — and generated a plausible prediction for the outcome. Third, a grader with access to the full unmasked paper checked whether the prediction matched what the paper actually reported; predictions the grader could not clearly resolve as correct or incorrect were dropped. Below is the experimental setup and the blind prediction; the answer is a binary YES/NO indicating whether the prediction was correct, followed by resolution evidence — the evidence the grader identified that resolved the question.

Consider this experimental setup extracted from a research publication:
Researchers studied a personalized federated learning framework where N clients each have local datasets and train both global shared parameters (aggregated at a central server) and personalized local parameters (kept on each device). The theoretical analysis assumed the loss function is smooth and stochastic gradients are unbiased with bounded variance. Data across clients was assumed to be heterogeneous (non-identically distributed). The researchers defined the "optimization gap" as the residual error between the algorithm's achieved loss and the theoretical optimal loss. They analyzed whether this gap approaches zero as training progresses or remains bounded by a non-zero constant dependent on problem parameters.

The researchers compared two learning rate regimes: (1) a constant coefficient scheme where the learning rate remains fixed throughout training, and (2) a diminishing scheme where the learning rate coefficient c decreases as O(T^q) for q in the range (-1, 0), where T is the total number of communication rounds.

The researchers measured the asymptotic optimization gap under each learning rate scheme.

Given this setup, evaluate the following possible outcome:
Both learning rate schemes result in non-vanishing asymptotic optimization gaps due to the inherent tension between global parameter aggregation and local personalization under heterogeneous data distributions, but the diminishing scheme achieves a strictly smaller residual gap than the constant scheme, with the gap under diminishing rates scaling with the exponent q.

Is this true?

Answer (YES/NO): NO